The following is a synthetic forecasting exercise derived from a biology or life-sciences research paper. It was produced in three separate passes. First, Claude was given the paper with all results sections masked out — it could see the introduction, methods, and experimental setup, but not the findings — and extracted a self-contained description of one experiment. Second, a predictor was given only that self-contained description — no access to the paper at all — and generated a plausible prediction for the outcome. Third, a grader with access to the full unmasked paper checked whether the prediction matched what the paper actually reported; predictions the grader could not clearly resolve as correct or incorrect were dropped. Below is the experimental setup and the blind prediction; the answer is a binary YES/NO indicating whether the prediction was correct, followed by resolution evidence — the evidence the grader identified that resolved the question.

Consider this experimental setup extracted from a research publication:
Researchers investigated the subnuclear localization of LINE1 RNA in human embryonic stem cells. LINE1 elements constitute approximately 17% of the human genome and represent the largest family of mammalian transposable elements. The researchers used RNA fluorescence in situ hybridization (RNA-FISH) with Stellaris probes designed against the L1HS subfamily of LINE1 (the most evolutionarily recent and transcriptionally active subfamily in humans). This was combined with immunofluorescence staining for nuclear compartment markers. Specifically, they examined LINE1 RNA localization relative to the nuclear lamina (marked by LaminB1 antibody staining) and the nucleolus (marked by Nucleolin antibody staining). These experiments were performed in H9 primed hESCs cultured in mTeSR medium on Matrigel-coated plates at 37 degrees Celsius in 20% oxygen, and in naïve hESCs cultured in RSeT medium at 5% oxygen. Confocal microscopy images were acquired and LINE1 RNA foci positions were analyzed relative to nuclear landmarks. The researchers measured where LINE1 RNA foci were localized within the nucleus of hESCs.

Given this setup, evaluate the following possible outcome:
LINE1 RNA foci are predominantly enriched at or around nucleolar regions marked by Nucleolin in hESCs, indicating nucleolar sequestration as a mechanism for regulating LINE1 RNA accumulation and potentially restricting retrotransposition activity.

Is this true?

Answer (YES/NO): NO